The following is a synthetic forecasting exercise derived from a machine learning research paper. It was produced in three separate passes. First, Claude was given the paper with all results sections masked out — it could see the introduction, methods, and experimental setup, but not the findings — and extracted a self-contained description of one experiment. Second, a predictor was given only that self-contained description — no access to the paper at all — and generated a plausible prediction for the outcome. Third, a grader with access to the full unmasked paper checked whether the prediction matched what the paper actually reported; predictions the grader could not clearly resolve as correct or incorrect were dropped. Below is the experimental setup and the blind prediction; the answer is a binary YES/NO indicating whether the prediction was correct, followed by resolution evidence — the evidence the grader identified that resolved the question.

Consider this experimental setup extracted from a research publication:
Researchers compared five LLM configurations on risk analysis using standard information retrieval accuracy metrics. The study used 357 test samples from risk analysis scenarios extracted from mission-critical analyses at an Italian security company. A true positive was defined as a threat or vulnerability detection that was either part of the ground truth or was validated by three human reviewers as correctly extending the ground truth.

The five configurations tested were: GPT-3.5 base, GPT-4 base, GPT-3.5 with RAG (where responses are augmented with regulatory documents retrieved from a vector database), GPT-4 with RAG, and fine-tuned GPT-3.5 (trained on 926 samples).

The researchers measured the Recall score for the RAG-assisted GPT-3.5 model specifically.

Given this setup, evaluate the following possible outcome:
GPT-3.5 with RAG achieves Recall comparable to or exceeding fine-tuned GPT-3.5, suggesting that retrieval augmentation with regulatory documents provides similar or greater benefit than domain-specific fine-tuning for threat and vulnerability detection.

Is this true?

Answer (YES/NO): YES